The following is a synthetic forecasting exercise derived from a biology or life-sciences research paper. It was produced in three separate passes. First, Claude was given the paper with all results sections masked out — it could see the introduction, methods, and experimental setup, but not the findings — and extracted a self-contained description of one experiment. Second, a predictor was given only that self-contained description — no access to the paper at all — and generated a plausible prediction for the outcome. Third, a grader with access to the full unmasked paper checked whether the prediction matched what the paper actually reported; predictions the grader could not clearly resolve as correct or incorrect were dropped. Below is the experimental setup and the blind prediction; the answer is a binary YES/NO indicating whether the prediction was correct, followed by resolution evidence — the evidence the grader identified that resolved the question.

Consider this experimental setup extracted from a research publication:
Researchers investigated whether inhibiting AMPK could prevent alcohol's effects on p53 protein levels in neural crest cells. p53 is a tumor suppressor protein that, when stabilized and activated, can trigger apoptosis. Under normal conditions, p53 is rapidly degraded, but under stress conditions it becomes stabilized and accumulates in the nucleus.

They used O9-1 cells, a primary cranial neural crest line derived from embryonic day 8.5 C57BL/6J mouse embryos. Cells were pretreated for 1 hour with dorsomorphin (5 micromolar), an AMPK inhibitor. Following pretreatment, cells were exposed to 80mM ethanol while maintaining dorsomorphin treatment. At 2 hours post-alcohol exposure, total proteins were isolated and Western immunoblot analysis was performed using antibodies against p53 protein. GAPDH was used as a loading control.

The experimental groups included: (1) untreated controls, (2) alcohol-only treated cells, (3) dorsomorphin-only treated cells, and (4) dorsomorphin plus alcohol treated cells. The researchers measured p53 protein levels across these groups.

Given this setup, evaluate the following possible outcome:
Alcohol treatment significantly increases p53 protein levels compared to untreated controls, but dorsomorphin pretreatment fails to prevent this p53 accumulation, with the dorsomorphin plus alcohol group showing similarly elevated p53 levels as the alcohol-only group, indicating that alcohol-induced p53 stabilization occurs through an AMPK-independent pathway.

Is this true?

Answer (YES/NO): NO